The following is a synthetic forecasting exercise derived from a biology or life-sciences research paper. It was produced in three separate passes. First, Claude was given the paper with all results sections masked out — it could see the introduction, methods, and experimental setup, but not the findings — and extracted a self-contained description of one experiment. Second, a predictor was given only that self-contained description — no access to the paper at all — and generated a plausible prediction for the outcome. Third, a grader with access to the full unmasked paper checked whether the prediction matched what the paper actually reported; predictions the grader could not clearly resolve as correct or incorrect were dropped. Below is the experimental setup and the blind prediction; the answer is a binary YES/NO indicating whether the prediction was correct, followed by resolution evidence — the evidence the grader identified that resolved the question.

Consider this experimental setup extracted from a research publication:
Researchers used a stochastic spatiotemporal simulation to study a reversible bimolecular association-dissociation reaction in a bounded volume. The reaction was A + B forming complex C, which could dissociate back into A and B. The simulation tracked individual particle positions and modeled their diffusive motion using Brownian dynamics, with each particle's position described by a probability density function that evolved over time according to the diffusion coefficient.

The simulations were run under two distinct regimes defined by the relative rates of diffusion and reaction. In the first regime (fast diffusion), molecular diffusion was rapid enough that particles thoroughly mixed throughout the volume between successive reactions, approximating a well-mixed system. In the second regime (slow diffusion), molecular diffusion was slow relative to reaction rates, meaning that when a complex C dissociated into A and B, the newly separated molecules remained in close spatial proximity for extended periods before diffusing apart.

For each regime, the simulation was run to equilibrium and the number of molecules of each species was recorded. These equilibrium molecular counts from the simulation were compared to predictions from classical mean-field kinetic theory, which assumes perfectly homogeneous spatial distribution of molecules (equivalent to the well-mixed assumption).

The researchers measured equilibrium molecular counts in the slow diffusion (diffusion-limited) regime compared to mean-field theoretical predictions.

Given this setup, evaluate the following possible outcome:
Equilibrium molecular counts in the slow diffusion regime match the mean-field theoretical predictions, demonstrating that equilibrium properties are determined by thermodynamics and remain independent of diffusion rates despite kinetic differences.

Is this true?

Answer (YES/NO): NO